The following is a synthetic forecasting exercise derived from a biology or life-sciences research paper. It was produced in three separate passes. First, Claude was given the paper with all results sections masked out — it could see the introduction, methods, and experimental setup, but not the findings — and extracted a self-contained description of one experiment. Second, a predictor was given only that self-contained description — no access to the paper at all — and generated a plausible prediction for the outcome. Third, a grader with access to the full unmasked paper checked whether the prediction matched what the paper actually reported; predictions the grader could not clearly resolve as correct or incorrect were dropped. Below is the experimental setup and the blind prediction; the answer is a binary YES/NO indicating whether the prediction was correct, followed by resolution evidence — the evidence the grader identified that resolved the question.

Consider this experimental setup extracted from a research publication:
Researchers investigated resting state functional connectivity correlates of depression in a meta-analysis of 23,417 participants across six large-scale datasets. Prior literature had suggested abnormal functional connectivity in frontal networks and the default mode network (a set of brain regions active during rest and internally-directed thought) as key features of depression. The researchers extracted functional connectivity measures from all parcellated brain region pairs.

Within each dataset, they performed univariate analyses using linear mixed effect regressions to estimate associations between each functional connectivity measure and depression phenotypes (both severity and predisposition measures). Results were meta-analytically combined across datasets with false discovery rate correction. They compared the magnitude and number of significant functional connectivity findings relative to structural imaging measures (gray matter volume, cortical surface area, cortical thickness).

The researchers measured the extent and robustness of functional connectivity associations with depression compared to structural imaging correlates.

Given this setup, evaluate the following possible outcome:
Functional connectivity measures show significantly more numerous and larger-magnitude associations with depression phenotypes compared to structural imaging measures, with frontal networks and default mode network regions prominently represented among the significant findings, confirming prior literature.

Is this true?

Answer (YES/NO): NO